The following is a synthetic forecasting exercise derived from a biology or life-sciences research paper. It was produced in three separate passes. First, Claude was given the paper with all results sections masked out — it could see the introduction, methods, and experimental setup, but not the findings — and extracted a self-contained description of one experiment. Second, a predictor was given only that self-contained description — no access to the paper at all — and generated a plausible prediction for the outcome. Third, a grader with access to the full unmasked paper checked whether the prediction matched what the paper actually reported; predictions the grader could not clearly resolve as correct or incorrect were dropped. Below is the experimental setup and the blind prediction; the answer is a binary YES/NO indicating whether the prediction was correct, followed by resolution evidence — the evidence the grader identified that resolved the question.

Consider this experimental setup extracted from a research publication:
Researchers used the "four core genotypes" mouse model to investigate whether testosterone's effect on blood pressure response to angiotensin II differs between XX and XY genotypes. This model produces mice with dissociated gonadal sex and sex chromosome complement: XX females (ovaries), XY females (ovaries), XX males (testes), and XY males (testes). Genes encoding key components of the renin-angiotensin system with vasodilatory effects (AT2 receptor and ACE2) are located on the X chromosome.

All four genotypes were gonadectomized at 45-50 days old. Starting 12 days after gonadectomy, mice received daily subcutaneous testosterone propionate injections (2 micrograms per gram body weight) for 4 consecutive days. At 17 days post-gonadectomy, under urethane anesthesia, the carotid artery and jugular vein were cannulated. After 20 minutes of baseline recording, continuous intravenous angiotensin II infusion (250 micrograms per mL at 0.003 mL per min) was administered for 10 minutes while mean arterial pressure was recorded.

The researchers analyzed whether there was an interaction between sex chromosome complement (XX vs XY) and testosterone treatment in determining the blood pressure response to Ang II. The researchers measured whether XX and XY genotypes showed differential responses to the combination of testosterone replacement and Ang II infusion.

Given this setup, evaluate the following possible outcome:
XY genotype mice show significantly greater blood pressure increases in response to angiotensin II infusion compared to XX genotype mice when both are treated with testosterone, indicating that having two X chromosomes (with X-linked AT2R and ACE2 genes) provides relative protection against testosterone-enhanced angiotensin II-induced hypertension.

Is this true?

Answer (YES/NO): YES